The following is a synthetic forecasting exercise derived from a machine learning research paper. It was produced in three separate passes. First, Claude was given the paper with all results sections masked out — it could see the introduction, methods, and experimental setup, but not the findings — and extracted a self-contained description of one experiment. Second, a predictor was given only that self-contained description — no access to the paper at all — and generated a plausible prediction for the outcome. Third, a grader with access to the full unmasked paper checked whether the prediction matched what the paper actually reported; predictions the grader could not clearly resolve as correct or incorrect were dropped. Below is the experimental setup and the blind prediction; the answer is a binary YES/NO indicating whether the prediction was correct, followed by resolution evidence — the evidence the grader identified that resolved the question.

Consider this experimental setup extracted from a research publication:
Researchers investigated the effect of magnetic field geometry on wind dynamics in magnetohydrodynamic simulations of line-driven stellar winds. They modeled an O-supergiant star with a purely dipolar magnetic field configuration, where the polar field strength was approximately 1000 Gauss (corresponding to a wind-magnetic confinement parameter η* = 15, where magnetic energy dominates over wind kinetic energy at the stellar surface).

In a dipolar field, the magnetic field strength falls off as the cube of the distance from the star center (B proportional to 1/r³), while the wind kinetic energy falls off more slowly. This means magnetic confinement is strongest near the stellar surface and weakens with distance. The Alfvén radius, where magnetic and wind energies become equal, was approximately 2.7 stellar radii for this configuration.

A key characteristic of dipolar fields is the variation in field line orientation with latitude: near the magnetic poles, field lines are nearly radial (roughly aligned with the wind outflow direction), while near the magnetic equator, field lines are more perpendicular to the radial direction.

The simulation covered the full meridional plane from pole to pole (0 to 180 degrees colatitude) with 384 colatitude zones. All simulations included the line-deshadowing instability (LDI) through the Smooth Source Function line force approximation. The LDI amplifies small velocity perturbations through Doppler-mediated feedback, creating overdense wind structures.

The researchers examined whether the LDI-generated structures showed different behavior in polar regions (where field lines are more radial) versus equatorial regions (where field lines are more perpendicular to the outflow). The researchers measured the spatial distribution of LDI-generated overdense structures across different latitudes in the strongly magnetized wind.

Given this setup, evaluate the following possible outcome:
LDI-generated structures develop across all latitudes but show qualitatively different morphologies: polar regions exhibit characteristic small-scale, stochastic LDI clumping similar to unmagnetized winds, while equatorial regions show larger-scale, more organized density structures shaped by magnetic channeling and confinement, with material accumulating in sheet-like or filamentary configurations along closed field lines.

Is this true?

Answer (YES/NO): NO